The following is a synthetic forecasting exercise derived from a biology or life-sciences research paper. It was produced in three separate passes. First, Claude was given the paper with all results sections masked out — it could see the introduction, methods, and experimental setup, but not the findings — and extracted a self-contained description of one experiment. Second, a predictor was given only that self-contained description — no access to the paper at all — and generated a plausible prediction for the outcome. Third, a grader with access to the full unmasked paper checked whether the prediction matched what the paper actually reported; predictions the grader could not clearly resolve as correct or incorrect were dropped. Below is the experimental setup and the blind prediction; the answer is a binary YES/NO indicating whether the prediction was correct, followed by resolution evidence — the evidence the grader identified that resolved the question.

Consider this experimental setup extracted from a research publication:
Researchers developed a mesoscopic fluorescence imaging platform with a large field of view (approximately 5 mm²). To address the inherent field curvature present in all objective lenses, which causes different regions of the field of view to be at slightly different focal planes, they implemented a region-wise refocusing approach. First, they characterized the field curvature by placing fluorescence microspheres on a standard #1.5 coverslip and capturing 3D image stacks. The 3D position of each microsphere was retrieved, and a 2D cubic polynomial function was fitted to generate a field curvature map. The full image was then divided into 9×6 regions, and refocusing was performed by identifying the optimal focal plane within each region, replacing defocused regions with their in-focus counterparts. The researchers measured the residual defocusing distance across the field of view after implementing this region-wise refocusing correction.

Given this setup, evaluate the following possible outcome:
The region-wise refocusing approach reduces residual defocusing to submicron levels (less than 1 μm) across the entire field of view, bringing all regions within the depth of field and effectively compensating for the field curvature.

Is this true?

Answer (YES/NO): YES